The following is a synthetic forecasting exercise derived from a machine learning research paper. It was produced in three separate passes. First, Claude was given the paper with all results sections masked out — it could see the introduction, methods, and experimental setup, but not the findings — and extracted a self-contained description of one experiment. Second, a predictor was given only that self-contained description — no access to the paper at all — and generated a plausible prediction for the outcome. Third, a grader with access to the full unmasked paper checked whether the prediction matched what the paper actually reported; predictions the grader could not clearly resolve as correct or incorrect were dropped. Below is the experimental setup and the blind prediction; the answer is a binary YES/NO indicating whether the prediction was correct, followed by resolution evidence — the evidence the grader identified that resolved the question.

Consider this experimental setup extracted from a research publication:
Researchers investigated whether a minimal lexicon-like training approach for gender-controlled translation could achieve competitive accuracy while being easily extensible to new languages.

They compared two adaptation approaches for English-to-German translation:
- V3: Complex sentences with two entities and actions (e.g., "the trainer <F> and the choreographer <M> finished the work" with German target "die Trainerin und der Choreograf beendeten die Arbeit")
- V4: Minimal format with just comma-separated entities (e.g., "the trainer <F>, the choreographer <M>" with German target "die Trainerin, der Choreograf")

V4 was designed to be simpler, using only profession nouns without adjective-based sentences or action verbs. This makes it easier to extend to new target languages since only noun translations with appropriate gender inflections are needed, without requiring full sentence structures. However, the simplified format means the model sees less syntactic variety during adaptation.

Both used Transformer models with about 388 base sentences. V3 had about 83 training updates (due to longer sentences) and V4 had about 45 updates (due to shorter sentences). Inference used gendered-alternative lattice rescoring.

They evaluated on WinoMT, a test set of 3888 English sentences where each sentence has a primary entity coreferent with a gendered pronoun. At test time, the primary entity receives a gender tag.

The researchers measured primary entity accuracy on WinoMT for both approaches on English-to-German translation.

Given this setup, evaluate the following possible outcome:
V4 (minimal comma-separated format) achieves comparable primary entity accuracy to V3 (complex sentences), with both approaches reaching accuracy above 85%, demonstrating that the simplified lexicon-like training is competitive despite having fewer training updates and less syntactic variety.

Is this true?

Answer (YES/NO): NO